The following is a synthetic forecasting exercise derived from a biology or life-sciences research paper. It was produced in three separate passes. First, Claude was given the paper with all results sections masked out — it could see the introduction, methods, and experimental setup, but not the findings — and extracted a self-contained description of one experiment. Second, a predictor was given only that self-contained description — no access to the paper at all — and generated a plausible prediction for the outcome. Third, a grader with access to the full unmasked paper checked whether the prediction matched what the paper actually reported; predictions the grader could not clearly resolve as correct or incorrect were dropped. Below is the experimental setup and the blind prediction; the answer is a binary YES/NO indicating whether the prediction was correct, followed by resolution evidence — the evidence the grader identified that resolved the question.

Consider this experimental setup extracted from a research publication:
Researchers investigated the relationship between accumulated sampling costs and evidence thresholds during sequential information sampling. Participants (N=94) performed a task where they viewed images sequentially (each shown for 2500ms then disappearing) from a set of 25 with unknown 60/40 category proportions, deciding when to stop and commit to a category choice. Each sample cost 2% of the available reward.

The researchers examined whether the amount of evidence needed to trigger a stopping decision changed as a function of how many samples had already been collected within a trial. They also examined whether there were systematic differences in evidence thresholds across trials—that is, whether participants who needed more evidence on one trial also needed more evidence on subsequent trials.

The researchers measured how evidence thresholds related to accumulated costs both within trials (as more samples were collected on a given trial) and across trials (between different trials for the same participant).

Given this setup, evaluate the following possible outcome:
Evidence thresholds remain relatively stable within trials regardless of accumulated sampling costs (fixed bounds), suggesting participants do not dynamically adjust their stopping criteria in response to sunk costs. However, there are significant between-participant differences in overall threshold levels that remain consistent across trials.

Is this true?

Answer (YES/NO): NO